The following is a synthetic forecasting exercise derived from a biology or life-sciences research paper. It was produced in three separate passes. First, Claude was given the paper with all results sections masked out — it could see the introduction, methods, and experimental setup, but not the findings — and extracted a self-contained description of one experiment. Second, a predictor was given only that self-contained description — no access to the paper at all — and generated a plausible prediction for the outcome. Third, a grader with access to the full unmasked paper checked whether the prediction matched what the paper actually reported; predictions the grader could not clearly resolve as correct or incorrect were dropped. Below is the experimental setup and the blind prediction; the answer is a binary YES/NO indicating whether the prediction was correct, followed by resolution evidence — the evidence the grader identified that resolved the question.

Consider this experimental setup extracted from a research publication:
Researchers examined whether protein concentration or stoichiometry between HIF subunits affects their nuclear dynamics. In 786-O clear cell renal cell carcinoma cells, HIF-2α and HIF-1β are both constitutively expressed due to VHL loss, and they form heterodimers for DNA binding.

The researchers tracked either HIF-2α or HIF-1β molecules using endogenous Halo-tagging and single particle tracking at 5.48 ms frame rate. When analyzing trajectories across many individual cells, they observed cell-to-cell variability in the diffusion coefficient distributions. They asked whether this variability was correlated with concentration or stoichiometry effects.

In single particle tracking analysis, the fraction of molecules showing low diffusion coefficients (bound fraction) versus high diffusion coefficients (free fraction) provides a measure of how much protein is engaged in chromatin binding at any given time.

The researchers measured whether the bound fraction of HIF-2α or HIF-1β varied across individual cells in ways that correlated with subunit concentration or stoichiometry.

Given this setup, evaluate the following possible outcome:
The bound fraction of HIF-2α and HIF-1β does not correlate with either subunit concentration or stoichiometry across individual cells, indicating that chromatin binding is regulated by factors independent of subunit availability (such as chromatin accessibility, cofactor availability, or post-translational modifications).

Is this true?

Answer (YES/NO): NO